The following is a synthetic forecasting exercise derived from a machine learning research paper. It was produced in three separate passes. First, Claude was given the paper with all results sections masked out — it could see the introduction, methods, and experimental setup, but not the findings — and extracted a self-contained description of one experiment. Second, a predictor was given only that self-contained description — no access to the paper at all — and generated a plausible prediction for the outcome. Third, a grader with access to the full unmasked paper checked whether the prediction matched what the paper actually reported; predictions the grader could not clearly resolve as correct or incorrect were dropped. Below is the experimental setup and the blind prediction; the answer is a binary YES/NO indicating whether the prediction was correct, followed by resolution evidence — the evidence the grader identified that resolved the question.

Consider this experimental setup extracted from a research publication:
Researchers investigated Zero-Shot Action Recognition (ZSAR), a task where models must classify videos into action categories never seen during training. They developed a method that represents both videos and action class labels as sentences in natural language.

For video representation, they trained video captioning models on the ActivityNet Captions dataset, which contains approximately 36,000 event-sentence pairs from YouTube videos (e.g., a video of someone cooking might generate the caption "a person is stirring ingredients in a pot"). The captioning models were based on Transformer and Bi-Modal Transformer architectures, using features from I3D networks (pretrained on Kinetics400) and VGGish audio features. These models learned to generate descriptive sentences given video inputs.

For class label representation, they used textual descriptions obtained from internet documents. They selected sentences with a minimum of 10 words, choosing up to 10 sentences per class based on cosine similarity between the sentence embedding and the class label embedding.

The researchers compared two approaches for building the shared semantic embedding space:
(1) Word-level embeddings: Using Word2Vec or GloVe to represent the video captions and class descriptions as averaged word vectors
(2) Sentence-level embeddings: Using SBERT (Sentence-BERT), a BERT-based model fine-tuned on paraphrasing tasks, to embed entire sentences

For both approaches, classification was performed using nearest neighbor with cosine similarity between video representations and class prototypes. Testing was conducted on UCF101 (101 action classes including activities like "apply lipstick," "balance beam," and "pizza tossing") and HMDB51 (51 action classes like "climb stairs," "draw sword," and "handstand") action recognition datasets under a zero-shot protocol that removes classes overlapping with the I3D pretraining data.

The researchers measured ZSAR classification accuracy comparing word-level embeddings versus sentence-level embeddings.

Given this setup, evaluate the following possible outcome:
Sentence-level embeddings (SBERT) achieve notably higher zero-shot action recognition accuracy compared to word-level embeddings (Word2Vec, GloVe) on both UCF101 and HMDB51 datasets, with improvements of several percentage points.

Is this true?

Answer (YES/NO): NO